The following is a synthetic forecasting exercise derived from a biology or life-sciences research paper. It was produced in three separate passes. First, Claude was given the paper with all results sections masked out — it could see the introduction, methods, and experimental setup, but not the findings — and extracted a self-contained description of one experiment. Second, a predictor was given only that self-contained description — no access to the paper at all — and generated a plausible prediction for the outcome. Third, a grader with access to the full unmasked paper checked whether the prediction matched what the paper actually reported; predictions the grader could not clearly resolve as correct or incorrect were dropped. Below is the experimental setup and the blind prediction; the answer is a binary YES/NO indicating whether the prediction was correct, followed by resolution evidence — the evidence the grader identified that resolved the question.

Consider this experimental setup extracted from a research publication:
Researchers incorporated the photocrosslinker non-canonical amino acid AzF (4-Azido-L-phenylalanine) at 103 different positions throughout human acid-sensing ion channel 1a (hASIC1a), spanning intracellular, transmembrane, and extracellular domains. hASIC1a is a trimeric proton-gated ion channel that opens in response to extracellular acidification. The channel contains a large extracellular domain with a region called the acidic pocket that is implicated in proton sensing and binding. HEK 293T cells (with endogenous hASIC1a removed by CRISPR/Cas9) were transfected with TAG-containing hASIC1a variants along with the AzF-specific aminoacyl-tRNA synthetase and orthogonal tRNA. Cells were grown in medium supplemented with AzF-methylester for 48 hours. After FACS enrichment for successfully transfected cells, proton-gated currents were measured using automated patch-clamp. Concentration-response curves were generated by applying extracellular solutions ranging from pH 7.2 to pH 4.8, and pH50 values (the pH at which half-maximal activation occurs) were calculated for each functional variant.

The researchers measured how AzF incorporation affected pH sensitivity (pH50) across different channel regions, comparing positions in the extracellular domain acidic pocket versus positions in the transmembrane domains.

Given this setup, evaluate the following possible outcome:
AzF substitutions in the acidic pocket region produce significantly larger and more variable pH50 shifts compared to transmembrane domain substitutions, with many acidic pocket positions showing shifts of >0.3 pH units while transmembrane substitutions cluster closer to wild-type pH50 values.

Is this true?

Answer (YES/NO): YES